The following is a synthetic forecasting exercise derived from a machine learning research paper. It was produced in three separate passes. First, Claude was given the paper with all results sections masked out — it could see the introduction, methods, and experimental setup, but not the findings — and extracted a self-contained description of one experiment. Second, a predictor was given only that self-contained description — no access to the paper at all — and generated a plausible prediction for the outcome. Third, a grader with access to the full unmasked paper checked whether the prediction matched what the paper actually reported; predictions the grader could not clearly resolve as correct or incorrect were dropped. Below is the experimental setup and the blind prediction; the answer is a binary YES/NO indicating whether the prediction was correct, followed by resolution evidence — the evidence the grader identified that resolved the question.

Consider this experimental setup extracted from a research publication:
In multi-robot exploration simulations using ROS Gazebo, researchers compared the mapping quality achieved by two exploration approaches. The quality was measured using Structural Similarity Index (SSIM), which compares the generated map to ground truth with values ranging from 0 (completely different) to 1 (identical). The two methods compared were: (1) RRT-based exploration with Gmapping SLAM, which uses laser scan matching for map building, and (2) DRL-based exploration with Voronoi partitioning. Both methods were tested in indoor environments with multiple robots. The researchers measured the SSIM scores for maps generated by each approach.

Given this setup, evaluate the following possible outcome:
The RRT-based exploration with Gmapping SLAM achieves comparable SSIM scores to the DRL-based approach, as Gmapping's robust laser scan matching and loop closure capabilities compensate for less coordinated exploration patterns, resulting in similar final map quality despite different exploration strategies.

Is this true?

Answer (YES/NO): YES